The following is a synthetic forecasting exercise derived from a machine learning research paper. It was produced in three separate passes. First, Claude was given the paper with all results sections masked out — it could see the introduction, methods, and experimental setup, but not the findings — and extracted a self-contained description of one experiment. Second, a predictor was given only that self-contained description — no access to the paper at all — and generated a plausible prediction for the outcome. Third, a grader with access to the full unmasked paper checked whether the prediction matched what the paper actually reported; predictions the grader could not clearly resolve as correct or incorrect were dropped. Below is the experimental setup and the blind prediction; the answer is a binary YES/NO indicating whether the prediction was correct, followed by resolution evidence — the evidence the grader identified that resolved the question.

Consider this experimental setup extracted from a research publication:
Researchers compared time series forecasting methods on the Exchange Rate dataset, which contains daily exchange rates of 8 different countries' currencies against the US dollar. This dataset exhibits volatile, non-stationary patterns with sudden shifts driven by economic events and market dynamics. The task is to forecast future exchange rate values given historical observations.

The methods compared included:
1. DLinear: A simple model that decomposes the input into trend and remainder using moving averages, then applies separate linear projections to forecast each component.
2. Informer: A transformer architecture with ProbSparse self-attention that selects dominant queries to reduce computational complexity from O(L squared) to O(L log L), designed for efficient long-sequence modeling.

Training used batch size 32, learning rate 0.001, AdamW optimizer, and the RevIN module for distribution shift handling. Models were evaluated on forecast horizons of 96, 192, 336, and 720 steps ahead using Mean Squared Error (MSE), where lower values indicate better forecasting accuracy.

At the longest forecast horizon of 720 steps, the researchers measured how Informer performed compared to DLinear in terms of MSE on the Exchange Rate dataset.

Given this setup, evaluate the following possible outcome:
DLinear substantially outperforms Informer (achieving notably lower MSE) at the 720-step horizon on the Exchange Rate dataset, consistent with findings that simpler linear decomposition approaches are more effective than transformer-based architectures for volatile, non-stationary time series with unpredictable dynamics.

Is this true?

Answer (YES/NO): YES